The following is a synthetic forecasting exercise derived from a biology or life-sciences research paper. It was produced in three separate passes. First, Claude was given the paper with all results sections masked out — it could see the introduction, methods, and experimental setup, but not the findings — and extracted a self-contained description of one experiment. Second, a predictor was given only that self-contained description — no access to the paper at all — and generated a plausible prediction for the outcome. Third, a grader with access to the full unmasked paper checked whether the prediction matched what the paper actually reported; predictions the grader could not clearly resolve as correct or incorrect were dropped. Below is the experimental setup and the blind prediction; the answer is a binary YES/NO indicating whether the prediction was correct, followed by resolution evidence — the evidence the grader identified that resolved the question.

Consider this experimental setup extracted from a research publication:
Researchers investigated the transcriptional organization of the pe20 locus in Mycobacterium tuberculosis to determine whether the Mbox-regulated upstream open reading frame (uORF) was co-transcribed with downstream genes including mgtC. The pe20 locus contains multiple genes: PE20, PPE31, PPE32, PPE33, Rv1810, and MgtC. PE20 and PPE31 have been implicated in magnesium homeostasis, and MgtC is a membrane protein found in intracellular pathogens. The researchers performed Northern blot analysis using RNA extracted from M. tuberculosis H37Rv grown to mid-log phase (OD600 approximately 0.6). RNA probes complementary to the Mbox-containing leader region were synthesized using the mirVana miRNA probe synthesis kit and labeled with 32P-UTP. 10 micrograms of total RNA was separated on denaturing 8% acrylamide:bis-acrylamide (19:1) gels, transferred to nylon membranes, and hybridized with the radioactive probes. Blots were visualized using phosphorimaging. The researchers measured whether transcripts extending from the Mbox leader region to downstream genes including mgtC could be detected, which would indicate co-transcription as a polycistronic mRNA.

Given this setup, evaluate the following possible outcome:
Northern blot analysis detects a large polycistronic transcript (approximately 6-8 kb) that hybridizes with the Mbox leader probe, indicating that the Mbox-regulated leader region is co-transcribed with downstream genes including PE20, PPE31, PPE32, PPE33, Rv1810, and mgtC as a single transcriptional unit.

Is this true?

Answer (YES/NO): NO